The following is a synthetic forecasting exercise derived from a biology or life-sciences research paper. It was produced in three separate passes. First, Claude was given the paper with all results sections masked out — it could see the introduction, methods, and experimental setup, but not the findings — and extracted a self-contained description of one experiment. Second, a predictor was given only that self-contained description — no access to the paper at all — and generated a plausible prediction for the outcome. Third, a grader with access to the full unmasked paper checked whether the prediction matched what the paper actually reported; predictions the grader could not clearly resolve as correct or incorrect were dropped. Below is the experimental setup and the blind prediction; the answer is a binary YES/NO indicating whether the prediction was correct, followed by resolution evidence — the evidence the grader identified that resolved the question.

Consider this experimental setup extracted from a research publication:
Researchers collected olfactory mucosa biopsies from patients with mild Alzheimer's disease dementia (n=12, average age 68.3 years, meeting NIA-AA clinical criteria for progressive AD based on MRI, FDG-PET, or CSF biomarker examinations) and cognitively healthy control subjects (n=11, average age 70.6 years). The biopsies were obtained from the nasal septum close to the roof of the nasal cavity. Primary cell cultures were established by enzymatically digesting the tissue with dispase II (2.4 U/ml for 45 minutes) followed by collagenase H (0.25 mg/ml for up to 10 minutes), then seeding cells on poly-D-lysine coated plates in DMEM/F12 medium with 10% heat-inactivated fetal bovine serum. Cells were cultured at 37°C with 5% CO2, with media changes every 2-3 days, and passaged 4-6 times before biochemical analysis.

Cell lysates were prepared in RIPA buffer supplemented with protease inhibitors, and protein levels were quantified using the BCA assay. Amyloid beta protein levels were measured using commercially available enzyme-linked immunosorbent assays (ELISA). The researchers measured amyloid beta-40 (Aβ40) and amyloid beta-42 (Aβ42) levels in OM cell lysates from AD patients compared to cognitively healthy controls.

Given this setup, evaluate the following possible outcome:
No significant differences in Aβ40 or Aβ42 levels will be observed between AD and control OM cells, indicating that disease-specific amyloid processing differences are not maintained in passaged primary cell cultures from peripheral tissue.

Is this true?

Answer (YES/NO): NO